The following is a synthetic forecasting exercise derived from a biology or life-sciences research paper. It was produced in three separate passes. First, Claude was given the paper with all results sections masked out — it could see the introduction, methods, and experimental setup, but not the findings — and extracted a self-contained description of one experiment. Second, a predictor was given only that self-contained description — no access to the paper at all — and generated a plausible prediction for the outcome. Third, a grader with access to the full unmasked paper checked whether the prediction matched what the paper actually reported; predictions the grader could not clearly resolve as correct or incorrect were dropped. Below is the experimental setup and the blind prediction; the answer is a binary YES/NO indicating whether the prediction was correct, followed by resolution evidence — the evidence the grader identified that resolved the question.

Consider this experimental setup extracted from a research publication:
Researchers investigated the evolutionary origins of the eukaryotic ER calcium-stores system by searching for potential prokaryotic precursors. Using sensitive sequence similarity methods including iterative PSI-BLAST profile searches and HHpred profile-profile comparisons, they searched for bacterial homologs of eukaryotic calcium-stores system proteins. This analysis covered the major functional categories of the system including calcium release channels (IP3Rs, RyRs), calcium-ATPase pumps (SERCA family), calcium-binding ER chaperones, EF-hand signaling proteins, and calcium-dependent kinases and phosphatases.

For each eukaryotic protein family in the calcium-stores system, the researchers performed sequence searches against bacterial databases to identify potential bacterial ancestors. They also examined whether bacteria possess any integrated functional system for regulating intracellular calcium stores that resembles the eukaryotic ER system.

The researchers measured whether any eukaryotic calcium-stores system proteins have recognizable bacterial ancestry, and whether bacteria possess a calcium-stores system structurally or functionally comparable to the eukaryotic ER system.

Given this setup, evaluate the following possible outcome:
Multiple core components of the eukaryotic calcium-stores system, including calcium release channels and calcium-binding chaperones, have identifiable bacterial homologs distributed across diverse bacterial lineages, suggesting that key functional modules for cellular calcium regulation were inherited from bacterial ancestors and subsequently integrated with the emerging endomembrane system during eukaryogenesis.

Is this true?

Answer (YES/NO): NO